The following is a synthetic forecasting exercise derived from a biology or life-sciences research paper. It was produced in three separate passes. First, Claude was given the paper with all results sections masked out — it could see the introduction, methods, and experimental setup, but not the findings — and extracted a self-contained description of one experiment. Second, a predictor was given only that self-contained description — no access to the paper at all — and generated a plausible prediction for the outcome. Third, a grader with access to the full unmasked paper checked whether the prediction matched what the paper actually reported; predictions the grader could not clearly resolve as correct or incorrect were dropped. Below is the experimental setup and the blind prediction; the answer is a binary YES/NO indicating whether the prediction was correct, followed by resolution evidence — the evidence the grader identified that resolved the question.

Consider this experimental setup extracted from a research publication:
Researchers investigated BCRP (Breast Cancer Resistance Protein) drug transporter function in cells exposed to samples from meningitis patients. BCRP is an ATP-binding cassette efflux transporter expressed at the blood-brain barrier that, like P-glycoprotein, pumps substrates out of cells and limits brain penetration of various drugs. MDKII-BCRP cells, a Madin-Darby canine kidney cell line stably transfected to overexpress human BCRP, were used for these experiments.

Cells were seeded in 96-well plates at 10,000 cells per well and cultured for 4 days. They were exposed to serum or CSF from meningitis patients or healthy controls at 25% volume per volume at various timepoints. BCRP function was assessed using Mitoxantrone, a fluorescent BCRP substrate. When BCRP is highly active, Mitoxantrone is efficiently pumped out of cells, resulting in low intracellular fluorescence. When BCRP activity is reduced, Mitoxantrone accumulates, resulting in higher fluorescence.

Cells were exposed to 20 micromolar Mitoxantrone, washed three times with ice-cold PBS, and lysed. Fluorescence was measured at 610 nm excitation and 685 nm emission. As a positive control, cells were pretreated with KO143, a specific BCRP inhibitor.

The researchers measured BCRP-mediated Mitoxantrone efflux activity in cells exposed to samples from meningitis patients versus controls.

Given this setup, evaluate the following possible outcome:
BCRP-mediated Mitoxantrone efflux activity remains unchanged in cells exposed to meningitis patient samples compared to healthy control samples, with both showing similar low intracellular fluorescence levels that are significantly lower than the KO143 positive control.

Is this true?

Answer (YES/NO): NO